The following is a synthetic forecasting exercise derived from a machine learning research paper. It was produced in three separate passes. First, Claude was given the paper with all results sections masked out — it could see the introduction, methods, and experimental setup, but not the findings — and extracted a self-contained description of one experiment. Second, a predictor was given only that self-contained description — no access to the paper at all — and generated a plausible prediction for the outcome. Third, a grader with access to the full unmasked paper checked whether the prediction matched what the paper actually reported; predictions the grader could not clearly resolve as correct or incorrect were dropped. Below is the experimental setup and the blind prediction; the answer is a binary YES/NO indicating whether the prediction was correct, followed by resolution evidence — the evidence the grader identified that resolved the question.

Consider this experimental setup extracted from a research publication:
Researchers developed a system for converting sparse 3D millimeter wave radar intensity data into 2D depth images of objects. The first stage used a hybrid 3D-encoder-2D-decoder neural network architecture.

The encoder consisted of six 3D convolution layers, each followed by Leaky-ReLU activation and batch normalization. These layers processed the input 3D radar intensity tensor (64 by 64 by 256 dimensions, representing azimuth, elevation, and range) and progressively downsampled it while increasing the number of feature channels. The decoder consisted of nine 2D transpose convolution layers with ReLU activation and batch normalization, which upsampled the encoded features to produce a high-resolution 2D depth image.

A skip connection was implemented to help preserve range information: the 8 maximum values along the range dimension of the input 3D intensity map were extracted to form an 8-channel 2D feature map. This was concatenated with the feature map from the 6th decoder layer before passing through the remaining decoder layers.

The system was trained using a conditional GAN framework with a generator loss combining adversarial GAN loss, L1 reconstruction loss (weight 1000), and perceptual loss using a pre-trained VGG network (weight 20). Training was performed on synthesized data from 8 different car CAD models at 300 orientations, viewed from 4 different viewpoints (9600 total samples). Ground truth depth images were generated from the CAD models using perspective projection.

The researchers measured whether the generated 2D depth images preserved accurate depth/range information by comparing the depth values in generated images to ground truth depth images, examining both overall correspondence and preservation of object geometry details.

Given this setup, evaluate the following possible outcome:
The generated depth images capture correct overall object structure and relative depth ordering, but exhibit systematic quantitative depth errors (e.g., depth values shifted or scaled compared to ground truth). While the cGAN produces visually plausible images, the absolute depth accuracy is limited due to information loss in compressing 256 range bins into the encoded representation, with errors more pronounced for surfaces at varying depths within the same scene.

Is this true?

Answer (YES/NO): NO